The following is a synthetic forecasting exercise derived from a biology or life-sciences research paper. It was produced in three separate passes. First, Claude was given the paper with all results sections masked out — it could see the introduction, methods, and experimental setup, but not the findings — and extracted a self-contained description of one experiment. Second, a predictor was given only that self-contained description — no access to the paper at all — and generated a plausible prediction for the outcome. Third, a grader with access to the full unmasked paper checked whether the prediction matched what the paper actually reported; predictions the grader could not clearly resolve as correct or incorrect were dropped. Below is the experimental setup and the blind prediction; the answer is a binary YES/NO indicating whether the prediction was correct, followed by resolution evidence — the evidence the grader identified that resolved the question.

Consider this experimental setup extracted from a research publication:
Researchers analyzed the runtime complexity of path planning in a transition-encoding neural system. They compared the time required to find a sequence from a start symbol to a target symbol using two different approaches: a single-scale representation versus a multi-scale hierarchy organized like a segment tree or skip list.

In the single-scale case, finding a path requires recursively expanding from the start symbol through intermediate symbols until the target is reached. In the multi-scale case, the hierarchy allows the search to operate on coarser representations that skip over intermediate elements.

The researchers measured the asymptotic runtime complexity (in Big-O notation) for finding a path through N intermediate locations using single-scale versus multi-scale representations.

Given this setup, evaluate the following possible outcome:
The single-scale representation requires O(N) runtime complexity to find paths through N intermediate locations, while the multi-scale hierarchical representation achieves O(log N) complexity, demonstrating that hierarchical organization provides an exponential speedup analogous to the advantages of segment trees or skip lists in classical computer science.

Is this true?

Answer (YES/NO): YES